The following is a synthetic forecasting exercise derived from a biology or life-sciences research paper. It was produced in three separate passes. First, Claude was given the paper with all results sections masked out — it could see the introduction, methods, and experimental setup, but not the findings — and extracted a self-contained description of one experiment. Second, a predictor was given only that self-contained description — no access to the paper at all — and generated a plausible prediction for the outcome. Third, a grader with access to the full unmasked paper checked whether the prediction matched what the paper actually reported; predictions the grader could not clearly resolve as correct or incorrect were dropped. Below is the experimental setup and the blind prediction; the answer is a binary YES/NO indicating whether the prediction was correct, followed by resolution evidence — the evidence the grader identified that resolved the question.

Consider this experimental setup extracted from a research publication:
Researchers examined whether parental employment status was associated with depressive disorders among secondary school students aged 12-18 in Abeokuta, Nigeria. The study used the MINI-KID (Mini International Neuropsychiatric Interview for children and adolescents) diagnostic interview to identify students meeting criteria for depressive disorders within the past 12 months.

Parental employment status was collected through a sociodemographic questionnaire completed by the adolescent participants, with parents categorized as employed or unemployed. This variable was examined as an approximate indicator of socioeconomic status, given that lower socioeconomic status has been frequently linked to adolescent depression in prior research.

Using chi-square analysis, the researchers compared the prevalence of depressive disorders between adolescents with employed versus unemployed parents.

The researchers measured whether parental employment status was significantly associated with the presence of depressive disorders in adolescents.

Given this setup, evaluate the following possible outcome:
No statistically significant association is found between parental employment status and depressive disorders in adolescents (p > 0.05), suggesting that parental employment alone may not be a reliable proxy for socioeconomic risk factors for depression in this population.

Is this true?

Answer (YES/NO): YES